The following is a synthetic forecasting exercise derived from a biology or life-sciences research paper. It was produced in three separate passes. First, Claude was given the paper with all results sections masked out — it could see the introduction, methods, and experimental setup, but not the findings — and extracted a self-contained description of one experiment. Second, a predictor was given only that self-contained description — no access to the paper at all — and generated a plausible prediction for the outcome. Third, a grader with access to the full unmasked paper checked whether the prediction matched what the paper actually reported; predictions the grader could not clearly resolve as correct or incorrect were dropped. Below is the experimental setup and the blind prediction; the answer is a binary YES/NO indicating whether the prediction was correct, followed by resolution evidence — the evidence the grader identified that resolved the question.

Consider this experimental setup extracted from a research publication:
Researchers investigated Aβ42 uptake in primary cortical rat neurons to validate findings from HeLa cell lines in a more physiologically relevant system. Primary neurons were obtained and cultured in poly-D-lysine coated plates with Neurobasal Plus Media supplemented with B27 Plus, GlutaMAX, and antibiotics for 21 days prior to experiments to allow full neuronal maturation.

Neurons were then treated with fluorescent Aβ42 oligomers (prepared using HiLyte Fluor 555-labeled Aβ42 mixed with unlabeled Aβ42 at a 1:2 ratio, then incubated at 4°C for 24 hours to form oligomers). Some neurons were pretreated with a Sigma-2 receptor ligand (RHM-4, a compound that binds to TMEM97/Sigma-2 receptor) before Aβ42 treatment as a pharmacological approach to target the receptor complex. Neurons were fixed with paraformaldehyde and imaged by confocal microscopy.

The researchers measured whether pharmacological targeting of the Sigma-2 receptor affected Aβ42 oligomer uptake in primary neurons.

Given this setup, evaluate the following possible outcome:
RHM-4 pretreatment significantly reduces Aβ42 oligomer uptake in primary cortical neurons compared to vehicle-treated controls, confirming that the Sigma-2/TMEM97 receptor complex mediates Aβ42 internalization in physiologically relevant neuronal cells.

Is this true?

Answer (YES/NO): YES